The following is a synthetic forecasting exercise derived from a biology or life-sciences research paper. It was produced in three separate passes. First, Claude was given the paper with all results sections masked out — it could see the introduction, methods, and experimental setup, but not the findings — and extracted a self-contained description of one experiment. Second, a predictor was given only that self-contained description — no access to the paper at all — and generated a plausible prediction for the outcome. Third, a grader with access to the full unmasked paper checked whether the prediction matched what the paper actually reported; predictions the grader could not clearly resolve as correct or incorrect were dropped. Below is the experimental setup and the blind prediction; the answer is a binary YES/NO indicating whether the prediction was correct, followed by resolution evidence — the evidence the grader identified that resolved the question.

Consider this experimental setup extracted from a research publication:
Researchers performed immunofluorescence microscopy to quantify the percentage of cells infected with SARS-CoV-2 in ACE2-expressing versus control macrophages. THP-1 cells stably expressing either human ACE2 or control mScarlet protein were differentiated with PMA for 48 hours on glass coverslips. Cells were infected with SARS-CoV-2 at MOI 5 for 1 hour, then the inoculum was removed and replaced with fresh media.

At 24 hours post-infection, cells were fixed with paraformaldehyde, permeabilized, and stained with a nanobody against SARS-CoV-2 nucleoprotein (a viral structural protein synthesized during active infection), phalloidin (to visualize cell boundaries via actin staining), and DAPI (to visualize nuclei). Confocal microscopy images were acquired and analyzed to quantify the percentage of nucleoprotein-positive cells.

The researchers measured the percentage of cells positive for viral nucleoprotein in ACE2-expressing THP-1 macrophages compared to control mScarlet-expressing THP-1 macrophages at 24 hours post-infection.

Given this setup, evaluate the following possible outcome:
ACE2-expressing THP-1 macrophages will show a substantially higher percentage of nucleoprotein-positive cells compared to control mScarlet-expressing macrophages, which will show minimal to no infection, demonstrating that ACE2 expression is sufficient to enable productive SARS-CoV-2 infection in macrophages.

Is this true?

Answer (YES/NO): YES